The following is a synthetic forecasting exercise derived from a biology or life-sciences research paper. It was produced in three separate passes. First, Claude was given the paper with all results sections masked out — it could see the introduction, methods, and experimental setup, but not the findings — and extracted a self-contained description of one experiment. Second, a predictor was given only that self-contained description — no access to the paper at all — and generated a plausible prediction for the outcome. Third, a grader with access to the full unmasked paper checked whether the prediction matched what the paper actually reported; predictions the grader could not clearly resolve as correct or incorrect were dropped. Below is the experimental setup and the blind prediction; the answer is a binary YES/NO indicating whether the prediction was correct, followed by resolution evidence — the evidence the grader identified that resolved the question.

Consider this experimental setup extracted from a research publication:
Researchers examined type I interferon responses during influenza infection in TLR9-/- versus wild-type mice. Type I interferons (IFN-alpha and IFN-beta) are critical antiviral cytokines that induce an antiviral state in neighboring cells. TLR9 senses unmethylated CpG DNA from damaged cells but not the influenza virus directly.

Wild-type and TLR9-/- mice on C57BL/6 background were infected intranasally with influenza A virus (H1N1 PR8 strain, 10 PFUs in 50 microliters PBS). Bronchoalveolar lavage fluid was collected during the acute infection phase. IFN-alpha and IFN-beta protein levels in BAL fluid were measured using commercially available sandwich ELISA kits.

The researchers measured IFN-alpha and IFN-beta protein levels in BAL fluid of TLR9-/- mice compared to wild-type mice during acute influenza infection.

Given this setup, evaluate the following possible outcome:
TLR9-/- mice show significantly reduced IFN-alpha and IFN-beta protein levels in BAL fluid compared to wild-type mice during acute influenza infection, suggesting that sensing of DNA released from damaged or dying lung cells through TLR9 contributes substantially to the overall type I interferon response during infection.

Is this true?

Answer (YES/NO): NO